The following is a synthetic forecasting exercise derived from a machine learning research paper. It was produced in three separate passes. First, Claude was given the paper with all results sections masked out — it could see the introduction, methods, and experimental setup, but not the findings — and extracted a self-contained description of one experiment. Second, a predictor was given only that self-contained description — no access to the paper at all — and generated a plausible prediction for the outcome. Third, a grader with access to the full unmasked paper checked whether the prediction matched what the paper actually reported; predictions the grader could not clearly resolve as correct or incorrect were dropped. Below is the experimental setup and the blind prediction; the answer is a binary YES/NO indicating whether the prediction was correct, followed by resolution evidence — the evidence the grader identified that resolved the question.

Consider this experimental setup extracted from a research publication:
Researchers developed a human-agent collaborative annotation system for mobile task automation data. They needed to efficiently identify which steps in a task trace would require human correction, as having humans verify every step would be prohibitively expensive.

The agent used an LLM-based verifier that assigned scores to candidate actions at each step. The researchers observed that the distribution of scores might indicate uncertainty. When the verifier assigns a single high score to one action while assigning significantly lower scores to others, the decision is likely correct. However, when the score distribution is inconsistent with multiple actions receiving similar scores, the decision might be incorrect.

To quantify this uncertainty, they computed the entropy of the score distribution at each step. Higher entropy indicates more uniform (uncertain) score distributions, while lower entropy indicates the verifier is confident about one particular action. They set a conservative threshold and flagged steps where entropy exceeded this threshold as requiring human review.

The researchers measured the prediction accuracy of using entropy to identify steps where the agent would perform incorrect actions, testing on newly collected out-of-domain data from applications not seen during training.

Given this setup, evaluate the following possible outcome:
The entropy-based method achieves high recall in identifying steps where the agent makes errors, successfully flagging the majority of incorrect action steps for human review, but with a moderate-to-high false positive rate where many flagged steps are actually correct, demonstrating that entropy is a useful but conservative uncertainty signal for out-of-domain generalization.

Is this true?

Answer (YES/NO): NO